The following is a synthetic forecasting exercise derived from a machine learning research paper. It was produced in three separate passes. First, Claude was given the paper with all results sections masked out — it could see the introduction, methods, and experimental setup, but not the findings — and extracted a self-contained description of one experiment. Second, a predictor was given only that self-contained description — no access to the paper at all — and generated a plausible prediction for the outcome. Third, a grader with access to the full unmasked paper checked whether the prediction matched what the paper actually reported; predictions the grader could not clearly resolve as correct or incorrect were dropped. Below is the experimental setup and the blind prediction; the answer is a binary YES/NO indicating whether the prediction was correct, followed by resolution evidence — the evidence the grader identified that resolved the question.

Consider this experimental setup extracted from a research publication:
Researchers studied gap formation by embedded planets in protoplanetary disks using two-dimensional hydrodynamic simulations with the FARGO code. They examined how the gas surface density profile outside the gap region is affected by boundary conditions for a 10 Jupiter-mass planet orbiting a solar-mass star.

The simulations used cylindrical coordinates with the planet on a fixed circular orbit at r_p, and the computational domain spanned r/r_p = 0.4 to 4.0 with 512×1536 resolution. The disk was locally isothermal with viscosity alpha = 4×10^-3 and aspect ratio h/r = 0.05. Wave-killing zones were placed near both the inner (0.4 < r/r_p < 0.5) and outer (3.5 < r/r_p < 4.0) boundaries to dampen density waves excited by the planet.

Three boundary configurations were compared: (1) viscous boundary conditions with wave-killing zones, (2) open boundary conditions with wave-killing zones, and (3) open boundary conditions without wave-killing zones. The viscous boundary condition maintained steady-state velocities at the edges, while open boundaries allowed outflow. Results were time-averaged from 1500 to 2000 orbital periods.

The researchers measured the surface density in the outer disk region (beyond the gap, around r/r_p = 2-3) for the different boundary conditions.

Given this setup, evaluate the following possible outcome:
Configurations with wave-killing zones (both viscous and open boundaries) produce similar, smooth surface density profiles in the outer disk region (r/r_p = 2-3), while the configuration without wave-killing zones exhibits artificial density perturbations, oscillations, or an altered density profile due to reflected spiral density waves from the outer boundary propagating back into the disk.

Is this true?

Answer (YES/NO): NO